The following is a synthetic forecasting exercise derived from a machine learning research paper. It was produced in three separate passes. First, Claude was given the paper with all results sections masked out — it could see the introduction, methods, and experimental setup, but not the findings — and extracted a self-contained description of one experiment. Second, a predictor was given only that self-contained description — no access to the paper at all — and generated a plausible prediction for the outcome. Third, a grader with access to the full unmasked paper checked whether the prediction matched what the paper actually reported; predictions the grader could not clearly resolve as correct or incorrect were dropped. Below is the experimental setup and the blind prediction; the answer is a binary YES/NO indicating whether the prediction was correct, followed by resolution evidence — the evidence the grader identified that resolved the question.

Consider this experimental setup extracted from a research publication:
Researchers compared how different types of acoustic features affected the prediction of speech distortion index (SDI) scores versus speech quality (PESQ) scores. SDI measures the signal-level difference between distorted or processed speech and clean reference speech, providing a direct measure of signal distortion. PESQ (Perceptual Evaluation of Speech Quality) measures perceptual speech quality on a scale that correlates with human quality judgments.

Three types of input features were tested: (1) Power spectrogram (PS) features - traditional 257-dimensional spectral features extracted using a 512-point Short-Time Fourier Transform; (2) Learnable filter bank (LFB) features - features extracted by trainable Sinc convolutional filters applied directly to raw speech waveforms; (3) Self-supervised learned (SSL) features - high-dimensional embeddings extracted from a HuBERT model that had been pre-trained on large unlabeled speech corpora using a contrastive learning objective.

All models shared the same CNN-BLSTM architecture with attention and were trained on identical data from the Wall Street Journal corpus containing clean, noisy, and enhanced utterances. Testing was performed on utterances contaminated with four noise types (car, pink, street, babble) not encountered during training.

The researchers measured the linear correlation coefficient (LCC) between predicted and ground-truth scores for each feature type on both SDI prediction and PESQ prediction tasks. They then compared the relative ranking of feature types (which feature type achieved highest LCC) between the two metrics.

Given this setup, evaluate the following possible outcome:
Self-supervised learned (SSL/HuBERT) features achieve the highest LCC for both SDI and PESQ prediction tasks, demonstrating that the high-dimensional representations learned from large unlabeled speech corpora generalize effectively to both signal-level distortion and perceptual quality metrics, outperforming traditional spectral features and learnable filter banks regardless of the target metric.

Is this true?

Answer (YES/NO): NO